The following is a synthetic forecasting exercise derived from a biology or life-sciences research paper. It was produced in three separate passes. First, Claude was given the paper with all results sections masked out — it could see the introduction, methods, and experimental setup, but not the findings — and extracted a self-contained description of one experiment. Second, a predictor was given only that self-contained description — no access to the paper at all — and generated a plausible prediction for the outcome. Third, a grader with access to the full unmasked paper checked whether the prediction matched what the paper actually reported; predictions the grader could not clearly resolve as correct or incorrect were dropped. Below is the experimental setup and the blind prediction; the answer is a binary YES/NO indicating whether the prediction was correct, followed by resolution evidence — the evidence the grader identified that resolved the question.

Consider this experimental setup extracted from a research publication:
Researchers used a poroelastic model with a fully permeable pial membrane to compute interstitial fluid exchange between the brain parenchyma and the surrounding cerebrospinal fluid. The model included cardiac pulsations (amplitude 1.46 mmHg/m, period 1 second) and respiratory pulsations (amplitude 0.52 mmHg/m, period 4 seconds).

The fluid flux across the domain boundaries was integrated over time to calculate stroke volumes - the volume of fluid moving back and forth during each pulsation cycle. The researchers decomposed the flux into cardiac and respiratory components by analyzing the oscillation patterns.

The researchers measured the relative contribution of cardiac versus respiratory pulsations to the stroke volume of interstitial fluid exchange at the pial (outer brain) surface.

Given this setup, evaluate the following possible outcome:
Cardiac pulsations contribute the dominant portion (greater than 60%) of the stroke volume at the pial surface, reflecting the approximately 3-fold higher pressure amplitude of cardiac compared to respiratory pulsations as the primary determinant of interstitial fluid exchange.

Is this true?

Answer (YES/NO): NO